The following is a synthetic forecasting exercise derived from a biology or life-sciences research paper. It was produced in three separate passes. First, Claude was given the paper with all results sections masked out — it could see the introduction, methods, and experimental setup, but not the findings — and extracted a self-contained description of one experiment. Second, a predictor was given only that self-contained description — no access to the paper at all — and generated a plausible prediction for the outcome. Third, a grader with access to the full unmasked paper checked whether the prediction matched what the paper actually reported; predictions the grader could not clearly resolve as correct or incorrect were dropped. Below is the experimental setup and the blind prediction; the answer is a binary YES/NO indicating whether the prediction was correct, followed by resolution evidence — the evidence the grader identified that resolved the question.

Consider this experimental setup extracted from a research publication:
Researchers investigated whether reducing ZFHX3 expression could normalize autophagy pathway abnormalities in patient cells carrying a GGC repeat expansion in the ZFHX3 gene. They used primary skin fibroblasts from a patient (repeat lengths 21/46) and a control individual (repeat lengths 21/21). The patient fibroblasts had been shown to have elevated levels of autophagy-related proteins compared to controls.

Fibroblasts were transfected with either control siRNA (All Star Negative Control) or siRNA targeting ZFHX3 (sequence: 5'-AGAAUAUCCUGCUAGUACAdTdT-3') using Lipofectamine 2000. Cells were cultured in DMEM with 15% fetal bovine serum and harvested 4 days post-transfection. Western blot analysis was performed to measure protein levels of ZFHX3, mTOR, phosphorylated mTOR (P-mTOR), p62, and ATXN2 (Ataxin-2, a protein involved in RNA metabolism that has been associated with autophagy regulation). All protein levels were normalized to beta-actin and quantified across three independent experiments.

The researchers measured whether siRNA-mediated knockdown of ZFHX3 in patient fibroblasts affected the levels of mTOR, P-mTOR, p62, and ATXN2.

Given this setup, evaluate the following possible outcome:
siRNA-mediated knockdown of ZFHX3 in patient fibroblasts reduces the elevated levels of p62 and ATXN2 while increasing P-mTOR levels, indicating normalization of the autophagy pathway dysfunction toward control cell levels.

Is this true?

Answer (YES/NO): NO